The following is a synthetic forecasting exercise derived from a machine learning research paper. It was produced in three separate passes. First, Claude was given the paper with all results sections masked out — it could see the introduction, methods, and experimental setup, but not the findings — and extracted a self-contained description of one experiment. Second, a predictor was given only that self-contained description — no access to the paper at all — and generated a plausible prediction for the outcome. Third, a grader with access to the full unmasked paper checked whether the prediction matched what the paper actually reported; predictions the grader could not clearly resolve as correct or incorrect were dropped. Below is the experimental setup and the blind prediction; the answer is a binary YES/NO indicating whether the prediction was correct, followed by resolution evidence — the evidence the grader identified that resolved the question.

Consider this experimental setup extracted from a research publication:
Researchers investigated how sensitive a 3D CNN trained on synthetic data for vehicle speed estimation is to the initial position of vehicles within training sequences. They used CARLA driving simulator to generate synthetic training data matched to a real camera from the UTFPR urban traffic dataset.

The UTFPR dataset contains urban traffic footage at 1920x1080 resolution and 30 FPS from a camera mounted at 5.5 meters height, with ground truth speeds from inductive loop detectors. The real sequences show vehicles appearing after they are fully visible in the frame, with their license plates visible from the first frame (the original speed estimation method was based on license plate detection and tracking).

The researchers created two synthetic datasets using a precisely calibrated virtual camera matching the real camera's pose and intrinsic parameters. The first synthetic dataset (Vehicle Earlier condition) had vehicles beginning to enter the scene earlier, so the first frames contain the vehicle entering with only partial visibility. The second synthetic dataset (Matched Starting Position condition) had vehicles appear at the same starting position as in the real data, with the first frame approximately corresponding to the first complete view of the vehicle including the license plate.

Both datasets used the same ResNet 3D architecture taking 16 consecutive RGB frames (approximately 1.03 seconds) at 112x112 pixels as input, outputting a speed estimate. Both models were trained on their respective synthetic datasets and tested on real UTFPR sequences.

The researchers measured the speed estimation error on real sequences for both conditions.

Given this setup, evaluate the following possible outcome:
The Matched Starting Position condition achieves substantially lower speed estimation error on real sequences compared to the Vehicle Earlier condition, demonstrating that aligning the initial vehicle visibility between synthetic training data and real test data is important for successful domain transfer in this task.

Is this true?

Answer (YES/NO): YES